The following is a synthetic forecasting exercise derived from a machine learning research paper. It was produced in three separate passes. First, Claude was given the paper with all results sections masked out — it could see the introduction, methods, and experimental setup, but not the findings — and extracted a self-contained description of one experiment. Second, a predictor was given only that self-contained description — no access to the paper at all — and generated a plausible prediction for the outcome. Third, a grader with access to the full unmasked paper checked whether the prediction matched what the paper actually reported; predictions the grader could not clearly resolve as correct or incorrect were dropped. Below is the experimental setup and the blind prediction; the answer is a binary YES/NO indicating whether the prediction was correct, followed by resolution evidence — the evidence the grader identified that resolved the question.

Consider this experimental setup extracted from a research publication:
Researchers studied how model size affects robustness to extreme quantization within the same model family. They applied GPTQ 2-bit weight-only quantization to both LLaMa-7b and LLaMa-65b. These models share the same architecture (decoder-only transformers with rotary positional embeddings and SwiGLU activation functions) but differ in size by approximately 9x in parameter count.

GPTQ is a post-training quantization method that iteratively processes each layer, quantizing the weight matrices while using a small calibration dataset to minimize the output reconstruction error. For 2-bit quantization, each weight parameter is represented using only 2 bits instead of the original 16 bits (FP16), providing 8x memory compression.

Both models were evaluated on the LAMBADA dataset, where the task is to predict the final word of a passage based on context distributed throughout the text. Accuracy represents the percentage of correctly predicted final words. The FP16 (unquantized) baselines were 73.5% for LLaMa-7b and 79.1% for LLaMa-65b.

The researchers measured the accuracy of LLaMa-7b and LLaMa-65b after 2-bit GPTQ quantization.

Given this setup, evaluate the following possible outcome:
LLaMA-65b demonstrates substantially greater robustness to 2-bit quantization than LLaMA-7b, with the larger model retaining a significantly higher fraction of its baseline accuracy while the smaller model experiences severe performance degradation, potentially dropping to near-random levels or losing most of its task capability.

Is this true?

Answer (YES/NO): YES